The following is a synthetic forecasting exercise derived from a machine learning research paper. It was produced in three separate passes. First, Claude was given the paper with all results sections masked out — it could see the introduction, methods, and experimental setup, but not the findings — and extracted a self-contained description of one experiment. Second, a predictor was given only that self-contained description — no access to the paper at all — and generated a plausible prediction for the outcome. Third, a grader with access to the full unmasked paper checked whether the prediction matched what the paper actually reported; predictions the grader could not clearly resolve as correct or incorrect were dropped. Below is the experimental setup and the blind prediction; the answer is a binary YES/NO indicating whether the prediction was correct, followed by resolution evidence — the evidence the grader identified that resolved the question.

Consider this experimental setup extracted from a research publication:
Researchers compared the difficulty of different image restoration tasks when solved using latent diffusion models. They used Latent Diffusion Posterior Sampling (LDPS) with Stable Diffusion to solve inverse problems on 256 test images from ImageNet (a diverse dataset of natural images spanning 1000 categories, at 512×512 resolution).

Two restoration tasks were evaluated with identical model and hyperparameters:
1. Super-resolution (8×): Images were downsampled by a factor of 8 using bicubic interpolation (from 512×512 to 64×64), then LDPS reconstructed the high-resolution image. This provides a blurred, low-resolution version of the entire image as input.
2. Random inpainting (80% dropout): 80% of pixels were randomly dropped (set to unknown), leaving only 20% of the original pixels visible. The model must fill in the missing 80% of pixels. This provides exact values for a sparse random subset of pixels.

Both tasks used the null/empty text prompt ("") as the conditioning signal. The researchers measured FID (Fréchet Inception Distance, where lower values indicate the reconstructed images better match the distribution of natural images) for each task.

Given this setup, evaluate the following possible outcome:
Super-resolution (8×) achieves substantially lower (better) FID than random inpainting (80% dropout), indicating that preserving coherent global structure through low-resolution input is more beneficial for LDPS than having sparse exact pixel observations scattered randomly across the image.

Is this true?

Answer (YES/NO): NO